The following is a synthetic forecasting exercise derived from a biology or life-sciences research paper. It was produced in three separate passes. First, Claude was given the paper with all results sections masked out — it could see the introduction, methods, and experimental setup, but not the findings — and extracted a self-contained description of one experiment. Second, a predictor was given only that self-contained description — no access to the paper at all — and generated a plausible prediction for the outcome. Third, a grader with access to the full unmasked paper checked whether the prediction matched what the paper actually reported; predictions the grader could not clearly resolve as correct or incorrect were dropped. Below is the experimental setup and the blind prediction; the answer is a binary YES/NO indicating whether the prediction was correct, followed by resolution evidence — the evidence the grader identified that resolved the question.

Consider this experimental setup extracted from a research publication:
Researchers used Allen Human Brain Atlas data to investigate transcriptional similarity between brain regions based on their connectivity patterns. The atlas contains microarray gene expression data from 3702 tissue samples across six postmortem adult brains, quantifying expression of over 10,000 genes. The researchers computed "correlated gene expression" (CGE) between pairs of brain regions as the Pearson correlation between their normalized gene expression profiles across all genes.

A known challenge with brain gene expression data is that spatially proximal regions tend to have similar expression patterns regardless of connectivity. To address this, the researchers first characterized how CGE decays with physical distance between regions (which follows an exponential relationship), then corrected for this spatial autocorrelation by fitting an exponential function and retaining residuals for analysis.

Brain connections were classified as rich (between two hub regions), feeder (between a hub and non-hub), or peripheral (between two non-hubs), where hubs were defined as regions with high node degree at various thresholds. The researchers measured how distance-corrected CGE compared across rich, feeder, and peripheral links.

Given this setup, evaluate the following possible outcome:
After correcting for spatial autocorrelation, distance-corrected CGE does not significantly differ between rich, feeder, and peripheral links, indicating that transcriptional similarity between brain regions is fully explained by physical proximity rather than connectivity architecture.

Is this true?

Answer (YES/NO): NO